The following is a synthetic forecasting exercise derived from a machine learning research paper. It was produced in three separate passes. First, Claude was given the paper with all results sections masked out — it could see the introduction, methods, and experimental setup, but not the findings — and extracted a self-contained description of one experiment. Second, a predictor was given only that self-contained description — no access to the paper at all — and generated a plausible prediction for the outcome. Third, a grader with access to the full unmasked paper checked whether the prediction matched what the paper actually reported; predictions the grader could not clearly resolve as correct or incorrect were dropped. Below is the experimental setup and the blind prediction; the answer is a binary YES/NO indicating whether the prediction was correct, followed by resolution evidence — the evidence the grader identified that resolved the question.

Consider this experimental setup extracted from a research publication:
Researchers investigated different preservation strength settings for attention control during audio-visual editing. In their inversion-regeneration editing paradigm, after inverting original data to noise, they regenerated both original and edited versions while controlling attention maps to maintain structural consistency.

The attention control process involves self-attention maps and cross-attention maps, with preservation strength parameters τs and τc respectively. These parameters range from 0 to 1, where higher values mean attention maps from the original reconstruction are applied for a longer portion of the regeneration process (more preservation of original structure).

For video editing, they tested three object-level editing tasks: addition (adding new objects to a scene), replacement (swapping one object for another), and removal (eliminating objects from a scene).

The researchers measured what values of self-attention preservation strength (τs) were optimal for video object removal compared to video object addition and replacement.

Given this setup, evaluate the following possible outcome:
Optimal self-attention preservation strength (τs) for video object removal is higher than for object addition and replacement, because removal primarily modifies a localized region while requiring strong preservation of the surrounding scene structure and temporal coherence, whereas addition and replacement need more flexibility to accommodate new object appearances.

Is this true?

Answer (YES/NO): YES